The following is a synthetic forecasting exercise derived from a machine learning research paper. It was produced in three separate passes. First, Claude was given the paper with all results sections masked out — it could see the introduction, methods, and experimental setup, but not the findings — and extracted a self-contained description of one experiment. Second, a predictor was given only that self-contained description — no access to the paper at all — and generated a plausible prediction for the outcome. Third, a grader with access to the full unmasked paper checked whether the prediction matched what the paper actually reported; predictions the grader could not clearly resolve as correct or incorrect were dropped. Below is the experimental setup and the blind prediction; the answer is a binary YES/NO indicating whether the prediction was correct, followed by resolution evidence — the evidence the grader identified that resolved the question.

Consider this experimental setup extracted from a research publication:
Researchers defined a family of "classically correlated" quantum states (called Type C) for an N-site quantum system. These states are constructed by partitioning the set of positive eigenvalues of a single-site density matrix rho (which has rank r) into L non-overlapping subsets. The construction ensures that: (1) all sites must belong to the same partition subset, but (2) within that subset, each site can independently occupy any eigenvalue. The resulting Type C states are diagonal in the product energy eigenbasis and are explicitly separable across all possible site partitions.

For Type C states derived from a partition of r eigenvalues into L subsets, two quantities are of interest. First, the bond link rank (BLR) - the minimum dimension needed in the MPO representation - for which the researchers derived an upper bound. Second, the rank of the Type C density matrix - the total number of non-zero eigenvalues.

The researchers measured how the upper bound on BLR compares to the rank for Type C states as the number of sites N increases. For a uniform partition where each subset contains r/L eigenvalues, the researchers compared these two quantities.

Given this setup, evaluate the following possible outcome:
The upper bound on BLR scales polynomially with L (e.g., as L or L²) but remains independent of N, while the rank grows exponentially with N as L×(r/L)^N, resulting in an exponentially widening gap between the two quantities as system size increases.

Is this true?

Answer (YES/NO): YES